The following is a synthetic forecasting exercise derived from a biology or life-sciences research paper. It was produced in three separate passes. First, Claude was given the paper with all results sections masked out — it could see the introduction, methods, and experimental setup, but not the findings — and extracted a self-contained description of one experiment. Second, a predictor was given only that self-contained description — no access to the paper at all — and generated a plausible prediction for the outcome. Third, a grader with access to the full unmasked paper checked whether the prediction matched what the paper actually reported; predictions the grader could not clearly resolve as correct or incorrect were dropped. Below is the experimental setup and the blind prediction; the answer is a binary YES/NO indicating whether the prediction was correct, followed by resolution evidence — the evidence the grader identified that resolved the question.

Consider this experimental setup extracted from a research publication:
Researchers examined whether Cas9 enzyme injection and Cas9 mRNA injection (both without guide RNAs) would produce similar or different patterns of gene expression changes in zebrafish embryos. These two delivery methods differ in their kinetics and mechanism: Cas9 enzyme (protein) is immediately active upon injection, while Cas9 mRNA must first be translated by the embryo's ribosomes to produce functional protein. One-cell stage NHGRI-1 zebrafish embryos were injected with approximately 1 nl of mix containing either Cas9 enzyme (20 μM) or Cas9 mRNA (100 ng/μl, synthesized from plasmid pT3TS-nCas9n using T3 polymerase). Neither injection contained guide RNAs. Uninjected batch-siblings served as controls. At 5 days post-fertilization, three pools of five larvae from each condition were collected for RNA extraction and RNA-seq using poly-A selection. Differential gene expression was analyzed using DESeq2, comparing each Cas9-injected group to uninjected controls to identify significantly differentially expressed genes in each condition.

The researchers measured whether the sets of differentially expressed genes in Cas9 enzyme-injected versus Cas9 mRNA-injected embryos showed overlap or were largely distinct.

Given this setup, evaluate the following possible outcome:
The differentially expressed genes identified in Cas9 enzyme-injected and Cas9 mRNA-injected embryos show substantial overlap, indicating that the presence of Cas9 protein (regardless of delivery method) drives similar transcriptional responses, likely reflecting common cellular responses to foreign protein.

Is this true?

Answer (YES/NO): NO